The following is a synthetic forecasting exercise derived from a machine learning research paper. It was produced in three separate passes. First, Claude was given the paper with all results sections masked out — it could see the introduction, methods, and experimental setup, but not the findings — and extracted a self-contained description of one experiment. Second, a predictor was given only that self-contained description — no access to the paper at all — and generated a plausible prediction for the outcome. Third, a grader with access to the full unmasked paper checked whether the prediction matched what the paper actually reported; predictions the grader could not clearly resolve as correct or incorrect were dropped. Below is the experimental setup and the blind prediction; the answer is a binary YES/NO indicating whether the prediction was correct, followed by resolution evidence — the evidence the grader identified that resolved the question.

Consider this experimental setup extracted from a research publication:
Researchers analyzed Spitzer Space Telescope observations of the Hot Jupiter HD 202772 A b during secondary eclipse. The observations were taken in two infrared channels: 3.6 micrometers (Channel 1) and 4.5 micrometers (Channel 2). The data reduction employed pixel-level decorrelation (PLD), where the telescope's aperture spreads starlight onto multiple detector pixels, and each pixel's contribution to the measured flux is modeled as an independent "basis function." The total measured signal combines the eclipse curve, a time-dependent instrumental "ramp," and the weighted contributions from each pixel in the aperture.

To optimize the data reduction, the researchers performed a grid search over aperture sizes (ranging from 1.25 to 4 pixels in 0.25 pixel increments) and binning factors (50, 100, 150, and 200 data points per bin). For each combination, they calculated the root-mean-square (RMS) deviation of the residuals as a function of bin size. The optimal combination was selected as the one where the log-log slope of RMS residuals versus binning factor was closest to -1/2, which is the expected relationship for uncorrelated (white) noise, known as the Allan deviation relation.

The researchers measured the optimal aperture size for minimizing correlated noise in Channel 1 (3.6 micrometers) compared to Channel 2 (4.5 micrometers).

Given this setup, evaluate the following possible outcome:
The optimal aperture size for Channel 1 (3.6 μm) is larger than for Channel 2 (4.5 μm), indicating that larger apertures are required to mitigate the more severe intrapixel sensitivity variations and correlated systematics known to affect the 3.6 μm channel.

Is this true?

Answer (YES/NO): NO